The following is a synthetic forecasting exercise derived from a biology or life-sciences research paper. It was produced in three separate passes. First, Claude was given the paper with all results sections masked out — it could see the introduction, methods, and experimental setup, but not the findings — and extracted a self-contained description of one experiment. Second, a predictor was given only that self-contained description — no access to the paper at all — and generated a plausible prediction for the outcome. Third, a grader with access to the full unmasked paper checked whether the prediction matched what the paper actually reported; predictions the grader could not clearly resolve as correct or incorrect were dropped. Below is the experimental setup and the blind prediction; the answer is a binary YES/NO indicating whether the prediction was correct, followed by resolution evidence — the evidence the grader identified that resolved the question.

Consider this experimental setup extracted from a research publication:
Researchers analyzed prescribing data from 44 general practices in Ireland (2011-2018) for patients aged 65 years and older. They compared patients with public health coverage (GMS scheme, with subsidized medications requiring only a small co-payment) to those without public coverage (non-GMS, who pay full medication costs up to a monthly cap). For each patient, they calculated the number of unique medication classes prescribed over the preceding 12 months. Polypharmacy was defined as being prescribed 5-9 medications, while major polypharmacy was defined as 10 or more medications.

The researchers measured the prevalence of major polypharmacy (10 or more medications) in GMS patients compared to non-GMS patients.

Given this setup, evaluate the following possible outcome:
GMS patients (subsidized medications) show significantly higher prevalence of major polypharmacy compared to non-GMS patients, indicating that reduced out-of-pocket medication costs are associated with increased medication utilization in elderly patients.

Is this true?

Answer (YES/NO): NO